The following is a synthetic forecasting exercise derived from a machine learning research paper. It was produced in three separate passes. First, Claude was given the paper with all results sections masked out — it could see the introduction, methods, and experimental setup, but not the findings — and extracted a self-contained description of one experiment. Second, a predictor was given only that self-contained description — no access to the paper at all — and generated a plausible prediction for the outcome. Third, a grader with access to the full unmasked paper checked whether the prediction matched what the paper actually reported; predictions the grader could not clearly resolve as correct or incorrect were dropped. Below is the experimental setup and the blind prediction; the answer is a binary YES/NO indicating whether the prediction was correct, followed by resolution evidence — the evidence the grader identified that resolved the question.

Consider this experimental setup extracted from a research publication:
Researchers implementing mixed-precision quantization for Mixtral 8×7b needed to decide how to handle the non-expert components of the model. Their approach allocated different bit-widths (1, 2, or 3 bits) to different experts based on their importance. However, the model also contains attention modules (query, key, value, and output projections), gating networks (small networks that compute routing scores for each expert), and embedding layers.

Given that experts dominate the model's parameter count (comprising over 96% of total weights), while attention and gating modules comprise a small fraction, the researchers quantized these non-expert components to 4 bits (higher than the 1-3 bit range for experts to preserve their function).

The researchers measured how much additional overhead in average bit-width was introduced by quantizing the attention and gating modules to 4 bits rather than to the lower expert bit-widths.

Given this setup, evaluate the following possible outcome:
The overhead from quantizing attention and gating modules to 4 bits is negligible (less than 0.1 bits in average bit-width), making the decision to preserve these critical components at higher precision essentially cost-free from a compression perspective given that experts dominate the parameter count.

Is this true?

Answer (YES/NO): YES